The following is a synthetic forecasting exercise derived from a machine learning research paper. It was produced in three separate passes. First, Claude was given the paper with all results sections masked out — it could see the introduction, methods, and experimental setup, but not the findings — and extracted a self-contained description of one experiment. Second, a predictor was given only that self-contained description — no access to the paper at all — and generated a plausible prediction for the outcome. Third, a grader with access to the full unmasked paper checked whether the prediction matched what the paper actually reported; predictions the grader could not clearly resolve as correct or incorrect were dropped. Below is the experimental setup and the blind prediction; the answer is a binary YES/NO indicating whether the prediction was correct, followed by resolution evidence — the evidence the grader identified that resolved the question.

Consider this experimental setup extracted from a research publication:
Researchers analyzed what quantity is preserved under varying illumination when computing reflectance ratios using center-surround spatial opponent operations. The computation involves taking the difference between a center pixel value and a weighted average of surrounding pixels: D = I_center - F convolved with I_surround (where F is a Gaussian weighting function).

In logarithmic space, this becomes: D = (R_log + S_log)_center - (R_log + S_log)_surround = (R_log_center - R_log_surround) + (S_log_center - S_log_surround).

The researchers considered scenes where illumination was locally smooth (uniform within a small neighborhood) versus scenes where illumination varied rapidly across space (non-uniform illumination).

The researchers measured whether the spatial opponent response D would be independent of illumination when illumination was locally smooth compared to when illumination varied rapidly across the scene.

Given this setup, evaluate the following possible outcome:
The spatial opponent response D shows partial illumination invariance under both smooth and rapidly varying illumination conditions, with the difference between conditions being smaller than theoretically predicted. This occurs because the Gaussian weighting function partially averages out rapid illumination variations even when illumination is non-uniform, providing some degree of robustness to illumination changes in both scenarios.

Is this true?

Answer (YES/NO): NO